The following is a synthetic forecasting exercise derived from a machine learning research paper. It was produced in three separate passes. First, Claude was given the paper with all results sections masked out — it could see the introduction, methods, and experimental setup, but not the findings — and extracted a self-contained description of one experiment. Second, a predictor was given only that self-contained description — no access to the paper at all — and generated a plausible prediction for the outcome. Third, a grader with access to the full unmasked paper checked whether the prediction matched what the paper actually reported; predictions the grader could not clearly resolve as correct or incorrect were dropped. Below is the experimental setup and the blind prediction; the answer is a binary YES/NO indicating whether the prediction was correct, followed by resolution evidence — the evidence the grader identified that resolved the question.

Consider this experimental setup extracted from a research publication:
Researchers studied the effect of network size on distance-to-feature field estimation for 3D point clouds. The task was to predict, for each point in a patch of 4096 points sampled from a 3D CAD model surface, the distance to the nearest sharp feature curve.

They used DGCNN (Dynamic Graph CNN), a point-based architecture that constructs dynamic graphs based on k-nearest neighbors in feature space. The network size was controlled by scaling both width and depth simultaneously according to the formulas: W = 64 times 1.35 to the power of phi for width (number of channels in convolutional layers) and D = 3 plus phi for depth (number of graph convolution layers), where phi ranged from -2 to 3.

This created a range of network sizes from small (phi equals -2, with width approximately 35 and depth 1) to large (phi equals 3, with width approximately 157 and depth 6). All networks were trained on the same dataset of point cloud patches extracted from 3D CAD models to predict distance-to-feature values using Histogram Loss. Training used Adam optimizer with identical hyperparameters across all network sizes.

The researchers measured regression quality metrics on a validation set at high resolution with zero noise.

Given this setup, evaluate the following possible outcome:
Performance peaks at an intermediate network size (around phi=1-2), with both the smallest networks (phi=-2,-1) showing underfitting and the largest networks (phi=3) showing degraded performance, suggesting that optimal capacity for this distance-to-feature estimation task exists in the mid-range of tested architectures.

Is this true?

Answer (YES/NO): NO